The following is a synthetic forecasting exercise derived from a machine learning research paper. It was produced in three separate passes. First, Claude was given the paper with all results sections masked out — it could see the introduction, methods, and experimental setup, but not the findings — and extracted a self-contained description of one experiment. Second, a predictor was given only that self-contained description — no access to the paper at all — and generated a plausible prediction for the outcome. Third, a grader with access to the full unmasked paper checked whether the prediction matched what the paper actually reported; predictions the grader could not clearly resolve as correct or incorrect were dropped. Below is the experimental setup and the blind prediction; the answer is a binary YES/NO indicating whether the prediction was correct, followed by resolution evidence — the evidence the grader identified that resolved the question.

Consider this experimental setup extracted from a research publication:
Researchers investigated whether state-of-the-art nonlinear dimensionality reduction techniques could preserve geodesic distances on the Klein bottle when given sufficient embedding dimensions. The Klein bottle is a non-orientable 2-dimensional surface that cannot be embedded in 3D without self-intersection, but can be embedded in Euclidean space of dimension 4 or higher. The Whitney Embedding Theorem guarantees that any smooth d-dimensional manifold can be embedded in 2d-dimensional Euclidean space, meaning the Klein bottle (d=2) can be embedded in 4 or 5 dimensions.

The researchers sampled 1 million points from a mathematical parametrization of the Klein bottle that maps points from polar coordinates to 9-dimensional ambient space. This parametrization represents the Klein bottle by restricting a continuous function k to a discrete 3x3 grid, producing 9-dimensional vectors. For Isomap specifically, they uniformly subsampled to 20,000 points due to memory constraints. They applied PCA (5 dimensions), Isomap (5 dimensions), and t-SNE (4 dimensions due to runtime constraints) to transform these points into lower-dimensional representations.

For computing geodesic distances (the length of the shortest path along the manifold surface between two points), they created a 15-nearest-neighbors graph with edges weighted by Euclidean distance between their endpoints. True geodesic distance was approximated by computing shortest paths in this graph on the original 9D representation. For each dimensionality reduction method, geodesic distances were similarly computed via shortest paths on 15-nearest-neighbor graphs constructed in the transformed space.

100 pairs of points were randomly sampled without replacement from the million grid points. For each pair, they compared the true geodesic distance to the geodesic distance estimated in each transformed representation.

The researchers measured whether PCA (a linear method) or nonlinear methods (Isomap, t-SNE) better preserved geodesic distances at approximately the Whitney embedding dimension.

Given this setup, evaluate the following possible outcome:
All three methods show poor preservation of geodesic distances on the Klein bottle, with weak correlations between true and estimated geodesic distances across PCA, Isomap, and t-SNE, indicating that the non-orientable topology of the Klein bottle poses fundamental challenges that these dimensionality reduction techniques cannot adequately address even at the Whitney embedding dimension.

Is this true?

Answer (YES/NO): NO